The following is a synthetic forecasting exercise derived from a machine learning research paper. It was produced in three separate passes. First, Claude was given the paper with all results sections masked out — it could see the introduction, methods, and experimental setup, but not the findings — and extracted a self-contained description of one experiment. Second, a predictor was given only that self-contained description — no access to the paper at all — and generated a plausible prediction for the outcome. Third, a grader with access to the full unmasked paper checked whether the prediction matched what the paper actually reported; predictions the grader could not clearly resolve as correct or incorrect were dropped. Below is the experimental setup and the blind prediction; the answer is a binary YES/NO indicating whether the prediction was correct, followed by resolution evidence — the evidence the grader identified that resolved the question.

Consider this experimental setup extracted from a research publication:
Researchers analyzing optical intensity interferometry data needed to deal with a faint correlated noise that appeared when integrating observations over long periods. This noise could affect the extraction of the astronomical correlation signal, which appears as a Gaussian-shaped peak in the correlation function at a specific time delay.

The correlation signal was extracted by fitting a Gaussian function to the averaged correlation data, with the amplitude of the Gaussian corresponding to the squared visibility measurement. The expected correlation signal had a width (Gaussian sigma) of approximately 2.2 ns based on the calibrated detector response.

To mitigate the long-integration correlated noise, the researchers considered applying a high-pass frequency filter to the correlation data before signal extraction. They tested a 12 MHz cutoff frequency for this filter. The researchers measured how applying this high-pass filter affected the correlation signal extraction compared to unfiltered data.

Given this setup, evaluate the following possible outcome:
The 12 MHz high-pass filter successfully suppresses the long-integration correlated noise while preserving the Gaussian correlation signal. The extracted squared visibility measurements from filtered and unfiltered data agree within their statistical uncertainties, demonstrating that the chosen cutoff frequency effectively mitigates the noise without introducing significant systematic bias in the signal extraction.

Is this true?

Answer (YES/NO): YES